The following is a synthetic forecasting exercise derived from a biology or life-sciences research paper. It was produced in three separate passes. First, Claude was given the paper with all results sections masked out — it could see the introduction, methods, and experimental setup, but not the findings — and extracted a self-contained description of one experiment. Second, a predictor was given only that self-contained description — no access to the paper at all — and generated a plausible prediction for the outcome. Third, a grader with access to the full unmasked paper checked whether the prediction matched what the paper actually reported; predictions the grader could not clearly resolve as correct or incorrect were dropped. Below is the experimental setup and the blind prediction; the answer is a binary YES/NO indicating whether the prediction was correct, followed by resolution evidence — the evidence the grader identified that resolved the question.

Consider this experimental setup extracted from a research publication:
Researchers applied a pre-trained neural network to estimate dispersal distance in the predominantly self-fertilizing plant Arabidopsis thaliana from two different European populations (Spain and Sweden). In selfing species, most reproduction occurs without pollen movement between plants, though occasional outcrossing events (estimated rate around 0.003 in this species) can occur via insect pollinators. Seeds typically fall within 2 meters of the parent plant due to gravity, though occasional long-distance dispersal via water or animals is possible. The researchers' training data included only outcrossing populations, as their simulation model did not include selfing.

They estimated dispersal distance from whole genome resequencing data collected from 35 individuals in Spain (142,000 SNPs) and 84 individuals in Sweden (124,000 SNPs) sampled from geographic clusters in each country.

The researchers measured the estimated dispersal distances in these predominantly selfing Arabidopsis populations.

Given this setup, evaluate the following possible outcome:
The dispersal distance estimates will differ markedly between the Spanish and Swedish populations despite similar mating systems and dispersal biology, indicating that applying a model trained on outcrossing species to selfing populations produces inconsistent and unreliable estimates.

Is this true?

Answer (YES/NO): NO